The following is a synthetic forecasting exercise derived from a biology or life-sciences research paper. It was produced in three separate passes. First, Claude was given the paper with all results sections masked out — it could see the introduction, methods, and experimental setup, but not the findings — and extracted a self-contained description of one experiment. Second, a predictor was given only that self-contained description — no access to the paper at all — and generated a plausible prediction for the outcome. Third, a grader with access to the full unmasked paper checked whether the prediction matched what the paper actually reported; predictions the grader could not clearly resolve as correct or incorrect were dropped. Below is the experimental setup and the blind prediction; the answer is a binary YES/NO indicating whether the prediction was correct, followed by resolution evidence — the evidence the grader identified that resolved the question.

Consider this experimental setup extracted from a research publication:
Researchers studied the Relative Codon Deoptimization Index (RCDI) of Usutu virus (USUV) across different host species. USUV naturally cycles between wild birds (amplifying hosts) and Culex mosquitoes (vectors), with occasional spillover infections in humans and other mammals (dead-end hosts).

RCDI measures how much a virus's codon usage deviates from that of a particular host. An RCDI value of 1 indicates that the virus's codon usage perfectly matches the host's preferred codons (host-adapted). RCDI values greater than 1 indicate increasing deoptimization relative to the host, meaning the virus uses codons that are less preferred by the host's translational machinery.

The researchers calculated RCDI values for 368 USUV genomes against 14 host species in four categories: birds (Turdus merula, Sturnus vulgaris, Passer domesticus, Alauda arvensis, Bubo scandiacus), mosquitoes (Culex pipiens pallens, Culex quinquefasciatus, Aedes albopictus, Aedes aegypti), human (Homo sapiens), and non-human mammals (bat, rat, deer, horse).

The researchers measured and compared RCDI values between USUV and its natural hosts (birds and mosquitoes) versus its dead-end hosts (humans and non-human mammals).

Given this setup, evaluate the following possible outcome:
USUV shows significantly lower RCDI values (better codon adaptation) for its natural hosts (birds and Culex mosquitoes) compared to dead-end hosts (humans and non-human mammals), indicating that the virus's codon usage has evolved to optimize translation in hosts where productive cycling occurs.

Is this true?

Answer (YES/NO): NO